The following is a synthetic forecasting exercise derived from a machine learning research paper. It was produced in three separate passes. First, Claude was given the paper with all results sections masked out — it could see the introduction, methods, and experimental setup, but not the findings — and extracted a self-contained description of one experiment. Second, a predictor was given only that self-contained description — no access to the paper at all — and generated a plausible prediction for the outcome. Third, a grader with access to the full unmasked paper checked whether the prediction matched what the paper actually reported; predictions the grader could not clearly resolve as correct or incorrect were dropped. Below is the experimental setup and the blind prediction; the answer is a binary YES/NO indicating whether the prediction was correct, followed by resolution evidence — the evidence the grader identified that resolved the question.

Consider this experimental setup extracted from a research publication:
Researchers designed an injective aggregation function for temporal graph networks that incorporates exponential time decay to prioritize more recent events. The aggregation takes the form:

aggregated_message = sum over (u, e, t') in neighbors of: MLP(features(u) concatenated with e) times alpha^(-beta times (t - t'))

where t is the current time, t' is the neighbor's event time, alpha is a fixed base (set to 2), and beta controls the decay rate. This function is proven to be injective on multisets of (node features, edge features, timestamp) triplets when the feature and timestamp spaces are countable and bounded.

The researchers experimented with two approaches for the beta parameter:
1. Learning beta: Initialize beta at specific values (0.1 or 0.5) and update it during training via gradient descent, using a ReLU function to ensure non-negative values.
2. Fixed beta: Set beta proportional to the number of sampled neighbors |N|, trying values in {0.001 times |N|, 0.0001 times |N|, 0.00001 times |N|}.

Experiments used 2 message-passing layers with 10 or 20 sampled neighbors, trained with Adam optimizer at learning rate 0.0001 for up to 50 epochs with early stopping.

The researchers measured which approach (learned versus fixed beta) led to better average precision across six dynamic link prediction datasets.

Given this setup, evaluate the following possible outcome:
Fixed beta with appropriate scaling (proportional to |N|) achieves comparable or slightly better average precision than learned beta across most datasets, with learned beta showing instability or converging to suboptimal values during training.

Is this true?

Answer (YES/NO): NO